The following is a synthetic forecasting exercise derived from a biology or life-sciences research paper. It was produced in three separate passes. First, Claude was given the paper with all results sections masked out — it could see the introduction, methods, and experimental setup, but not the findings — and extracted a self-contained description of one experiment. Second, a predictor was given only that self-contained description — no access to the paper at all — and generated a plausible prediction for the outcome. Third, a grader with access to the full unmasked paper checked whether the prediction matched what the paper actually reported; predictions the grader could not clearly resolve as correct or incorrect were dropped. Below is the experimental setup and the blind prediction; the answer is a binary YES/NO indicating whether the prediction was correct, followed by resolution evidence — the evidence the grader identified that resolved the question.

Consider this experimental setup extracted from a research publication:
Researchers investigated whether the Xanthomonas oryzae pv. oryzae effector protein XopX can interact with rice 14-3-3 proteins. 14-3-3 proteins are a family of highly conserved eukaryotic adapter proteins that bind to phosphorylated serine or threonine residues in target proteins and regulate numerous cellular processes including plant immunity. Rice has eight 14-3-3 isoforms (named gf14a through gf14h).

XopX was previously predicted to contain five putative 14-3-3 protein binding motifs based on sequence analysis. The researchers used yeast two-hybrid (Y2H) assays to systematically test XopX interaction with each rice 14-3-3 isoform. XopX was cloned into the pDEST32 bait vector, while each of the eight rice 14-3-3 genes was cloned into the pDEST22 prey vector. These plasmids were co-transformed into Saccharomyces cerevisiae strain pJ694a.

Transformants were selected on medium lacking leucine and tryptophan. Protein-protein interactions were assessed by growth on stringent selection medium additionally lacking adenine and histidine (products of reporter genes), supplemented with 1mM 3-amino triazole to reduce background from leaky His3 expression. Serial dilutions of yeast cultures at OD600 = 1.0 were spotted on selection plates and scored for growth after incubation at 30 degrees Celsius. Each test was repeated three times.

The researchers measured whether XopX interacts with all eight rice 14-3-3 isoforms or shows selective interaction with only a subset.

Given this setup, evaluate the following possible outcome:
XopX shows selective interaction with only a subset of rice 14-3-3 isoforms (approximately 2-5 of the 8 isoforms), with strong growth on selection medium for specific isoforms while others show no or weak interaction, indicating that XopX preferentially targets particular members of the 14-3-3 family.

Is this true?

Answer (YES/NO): YES